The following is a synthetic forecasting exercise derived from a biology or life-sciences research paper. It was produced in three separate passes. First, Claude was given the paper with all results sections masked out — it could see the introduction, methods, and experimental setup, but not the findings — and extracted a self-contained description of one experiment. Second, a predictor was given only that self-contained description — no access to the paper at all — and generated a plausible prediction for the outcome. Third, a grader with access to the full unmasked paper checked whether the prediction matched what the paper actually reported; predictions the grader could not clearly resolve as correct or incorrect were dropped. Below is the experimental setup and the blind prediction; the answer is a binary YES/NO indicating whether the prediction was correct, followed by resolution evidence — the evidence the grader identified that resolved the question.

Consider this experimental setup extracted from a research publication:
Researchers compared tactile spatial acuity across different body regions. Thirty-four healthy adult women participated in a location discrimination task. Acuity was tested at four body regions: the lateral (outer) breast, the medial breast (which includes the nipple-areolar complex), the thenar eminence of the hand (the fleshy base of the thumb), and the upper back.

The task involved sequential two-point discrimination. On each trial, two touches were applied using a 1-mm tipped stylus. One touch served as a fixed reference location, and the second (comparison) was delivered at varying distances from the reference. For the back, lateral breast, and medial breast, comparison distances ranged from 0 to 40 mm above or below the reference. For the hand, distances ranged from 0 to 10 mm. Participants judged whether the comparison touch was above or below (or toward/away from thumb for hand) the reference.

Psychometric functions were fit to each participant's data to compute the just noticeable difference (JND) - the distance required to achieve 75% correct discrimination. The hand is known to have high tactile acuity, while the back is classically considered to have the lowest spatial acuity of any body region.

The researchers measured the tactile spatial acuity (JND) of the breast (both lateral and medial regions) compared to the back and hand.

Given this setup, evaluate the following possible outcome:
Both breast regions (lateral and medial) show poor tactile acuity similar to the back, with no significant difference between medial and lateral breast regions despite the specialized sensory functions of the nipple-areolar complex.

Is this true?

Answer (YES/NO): NO